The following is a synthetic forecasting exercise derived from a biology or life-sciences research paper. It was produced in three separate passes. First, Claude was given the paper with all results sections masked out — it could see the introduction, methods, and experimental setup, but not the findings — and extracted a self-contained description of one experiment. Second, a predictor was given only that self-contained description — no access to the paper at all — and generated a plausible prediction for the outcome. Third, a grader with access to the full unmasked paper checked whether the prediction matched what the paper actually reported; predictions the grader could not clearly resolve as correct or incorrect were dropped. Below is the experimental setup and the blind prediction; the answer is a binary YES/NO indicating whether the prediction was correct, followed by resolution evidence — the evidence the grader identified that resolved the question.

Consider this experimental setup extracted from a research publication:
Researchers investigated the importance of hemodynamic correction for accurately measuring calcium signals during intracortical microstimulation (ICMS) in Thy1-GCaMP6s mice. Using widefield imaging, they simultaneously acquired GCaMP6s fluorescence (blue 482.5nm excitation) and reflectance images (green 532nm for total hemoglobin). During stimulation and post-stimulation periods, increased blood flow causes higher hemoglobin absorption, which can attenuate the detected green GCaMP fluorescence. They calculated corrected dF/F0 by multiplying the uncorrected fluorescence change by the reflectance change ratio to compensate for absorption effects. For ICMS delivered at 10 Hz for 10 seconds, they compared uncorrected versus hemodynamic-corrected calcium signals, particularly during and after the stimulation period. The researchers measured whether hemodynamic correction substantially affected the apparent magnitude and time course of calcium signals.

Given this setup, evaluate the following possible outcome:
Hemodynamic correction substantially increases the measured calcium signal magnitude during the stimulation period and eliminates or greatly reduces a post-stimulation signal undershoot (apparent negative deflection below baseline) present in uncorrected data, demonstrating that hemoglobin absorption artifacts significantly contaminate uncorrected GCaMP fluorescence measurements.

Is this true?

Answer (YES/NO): NO